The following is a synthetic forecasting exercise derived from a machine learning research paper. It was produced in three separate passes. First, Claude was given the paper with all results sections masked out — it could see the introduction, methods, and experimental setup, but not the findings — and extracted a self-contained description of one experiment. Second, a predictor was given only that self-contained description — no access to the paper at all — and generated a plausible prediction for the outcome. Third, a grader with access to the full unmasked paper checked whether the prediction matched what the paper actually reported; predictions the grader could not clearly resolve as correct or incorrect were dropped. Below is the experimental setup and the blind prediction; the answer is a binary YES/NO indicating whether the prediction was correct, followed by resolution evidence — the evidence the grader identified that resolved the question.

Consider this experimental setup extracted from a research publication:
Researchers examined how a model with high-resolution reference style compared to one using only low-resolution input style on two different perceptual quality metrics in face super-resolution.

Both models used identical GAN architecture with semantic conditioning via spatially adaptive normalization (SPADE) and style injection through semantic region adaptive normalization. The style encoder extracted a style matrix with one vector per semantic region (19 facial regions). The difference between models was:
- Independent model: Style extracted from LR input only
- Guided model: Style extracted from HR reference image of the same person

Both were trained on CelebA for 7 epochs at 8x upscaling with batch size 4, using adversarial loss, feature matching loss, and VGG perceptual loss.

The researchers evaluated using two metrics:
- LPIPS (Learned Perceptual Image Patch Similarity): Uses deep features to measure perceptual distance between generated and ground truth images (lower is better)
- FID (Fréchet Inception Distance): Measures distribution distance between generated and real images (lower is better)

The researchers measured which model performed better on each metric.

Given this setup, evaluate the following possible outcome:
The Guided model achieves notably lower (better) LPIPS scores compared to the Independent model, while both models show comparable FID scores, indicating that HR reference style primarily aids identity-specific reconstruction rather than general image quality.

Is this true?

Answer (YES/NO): NO